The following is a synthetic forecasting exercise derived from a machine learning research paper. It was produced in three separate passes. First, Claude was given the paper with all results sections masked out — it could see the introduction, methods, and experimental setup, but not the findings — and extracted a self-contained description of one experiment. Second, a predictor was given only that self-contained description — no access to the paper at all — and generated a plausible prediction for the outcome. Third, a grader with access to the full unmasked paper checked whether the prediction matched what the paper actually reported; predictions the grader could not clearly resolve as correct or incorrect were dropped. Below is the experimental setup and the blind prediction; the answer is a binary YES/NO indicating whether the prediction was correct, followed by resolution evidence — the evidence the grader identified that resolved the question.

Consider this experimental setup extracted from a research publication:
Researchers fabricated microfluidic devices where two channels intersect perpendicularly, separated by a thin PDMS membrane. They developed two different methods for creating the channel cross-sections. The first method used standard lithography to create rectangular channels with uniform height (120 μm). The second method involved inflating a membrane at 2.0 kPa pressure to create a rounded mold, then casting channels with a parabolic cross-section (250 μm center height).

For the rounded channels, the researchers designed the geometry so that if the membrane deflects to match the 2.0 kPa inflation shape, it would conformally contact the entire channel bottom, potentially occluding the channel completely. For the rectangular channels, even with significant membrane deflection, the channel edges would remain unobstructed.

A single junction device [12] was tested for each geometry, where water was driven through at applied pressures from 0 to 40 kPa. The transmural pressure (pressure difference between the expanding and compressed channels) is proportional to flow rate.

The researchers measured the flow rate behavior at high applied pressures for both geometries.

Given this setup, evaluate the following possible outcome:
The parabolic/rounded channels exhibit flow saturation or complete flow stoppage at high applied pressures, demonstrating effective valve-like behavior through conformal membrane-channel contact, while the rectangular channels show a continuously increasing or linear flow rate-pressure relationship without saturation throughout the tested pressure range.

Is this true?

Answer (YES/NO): YES